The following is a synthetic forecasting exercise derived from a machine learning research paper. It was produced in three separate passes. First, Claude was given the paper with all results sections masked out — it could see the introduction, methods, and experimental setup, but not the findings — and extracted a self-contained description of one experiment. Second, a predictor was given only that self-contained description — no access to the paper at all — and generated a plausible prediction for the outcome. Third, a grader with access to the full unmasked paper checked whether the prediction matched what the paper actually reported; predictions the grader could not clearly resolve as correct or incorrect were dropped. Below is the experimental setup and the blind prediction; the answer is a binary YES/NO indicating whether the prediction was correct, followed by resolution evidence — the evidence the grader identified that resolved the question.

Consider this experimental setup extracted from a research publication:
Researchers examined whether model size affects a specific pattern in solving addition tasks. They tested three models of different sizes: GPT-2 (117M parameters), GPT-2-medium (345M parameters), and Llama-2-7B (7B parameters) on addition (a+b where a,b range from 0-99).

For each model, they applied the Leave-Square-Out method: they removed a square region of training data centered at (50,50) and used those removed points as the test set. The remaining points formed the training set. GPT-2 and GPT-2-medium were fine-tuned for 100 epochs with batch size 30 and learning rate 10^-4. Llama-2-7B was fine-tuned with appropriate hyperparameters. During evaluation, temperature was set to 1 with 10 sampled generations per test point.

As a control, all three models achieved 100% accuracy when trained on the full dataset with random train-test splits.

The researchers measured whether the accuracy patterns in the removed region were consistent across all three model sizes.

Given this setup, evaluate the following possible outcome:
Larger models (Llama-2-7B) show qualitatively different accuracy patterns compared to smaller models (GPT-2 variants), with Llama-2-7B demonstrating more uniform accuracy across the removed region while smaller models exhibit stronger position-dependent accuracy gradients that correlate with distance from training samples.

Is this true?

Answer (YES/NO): NO